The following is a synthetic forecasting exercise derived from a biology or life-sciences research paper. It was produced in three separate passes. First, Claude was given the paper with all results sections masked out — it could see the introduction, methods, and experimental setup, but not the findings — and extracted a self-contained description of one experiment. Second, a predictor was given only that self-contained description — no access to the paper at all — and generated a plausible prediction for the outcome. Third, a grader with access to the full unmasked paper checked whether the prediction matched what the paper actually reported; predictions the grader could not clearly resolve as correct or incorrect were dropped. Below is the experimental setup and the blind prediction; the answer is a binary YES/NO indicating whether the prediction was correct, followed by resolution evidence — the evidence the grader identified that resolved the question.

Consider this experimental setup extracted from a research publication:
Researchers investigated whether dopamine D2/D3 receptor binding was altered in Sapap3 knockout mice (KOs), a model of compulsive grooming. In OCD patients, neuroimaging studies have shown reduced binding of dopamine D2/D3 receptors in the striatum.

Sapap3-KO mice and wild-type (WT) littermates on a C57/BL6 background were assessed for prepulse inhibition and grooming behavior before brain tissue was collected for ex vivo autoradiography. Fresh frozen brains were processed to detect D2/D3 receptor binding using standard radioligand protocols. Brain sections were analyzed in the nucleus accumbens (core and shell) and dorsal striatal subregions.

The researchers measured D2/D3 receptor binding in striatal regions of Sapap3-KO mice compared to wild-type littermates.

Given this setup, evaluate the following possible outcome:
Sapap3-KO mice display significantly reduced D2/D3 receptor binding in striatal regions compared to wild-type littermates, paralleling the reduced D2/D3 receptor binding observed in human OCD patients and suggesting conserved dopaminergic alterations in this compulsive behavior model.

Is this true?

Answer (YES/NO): YES